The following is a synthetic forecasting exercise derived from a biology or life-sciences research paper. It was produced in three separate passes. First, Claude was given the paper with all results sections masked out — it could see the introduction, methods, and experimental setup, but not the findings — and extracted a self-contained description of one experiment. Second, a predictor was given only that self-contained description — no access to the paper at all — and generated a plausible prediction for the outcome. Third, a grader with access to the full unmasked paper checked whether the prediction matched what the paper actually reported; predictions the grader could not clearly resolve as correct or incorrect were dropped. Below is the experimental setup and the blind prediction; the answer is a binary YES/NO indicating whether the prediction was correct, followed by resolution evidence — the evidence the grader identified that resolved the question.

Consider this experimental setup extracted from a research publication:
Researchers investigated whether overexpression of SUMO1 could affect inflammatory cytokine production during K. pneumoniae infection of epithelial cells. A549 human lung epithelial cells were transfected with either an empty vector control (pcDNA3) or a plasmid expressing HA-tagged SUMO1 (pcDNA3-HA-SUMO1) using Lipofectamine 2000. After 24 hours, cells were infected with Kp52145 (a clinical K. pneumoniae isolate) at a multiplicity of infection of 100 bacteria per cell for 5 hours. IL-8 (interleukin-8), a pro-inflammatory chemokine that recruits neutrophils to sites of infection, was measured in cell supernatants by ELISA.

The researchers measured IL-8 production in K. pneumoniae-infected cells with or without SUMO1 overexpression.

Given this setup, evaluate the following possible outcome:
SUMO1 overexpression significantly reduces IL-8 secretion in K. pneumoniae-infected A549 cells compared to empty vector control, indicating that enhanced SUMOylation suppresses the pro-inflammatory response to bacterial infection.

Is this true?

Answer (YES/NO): NO